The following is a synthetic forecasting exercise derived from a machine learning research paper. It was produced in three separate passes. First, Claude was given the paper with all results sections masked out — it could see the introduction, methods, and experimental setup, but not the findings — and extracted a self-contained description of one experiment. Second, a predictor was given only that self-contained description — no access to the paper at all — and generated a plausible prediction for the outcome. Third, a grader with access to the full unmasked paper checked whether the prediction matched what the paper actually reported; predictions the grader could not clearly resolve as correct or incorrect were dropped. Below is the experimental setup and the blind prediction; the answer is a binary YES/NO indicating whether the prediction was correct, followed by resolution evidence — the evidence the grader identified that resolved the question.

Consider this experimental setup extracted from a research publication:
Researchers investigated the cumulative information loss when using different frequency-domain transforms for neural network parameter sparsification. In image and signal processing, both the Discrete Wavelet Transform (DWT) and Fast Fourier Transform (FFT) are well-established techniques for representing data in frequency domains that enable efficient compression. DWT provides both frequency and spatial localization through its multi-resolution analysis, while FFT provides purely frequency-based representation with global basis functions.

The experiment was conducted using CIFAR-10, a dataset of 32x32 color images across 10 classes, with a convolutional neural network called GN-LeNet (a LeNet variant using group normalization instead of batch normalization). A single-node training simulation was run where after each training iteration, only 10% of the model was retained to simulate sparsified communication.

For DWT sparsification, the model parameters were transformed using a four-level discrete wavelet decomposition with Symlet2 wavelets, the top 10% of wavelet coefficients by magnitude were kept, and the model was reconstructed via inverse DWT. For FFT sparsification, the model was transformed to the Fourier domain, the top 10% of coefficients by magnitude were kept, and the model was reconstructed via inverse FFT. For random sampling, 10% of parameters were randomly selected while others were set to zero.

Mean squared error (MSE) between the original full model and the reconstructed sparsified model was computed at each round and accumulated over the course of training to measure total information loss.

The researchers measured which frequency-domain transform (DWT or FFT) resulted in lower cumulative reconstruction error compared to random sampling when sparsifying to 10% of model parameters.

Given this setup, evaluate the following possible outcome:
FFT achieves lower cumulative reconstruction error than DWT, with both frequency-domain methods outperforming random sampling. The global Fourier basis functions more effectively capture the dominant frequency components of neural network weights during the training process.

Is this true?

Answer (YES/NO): NO